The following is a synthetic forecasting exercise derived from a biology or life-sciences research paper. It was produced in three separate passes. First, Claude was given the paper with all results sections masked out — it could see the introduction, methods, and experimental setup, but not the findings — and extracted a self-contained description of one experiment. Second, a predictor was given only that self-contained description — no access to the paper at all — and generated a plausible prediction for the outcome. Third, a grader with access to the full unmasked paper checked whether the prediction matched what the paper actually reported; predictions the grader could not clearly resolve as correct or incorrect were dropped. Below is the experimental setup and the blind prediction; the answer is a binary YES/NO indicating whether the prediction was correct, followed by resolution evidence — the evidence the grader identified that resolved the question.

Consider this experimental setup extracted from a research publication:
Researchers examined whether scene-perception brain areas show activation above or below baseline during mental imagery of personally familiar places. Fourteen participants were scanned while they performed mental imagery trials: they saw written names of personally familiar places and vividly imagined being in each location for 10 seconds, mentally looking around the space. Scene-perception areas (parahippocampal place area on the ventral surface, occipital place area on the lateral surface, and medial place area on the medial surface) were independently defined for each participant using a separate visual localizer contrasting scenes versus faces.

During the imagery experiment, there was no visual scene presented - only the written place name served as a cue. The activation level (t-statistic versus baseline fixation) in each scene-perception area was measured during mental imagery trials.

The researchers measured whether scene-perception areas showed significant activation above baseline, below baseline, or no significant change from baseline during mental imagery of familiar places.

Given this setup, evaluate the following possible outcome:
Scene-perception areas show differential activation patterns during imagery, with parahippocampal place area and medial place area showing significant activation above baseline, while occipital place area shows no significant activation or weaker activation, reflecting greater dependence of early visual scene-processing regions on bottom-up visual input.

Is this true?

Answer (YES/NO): NO